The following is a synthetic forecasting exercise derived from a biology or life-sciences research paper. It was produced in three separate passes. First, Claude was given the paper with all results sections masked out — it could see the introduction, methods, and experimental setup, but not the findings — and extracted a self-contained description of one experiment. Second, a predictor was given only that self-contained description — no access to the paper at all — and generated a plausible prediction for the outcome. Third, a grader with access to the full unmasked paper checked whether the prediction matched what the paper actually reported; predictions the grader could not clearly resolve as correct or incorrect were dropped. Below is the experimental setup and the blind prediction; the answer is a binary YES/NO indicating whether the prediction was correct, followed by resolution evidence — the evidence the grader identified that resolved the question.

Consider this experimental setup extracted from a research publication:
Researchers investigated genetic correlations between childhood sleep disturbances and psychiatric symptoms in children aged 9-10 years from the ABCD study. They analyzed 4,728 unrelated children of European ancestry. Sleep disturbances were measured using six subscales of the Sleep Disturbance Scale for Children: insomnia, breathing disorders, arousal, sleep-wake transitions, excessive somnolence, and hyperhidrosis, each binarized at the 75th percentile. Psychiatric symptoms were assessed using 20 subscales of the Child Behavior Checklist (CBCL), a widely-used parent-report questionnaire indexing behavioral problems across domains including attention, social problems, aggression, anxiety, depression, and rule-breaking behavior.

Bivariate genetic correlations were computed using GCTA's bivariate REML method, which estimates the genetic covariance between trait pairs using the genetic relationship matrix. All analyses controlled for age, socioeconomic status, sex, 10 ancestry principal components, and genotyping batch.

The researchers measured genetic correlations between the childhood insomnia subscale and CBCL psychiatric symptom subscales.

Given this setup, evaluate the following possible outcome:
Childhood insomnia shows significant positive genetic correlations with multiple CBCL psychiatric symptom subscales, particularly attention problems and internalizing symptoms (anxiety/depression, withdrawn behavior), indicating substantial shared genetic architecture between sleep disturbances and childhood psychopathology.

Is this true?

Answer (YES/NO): NO